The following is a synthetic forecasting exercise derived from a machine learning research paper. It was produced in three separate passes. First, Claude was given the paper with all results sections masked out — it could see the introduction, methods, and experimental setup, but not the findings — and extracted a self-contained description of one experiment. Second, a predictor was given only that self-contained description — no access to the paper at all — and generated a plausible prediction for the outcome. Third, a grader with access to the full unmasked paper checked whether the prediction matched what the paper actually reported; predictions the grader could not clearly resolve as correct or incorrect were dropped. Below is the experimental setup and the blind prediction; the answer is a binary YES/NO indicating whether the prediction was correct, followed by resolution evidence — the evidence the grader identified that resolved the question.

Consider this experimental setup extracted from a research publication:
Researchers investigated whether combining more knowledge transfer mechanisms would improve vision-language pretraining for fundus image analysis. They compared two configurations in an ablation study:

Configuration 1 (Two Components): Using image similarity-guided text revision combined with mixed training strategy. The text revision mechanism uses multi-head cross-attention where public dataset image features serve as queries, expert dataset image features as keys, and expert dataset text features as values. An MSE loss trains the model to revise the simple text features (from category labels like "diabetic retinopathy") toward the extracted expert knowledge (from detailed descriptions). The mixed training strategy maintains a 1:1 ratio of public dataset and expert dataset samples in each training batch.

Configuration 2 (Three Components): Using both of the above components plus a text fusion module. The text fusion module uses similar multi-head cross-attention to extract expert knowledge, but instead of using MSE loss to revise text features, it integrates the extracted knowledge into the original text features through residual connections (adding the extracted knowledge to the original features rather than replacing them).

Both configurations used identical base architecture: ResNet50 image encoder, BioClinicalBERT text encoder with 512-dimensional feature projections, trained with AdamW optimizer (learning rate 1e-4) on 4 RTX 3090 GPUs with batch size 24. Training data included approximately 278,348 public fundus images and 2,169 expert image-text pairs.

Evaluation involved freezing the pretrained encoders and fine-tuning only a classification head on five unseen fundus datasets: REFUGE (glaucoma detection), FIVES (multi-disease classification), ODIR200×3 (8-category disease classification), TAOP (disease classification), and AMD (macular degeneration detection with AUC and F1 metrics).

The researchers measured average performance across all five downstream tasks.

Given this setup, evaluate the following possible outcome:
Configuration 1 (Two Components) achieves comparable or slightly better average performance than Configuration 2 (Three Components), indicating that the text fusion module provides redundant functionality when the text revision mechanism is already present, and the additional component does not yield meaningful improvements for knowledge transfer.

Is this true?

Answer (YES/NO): YES